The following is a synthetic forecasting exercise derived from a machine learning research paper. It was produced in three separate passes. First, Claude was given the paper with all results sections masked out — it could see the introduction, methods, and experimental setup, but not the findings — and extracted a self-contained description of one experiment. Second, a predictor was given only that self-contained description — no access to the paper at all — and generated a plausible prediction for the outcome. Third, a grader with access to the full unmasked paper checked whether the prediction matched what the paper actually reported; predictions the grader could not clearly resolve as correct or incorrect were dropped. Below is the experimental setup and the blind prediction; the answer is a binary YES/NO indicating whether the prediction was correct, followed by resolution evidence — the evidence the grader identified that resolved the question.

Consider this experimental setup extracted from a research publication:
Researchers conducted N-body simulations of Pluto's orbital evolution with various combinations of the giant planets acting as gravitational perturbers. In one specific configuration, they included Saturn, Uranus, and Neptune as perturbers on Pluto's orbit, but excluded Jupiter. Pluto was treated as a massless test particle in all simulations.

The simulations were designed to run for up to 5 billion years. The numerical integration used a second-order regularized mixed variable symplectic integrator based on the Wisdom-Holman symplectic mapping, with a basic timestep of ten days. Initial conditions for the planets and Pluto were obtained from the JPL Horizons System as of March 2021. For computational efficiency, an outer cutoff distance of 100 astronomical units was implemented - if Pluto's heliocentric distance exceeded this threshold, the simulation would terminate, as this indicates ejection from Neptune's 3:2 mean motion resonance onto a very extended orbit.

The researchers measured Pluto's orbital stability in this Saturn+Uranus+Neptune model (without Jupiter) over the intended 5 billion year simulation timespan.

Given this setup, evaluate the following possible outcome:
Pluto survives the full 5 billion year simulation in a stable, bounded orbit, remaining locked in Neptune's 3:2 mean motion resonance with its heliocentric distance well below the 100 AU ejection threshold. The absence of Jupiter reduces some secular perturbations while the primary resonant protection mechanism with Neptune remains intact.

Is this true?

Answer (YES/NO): NO